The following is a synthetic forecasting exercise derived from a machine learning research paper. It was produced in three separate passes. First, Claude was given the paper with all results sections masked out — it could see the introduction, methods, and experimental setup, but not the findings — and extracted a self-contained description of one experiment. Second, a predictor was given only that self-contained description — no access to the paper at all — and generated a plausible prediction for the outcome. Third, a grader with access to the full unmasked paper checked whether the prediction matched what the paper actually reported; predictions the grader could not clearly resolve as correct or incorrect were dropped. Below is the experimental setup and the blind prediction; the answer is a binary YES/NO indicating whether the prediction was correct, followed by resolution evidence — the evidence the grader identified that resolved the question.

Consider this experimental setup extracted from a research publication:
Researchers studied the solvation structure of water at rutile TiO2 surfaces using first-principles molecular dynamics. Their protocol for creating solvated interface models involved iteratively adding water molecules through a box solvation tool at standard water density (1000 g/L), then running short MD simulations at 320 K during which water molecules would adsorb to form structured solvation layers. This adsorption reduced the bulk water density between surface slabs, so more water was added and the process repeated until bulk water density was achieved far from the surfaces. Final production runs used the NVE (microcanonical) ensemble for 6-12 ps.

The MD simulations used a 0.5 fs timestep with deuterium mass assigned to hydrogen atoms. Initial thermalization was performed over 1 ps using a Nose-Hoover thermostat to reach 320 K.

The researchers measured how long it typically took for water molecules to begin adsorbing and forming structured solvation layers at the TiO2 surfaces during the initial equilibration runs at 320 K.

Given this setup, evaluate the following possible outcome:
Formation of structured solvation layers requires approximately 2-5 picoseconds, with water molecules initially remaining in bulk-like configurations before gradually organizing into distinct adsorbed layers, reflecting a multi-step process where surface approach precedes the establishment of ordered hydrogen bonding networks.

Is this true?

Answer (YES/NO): NO